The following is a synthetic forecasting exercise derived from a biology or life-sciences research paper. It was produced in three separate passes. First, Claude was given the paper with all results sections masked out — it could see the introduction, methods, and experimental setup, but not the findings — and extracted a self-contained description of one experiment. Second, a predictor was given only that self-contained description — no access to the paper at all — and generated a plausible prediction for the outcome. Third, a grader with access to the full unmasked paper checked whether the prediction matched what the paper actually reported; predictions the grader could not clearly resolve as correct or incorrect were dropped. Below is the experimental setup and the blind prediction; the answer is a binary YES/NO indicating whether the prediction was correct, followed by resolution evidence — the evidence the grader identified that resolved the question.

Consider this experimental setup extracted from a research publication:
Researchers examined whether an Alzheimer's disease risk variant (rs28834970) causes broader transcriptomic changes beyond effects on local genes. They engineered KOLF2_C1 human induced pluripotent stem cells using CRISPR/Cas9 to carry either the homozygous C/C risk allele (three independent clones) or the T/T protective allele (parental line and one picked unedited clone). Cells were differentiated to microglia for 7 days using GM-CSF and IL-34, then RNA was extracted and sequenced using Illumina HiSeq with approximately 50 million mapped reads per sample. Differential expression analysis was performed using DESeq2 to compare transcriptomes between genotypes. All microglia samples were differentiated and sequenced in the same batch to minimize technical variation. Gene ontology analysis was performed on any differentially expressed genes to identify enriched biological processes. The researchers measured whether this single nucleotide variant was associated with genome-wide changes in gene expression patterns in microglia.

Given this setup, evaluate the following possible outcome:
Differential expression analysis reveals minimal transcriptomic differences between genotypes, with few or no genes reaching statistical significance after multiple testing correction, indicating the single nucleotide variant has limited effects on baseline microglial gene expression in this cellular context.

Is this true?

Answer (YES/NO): NO